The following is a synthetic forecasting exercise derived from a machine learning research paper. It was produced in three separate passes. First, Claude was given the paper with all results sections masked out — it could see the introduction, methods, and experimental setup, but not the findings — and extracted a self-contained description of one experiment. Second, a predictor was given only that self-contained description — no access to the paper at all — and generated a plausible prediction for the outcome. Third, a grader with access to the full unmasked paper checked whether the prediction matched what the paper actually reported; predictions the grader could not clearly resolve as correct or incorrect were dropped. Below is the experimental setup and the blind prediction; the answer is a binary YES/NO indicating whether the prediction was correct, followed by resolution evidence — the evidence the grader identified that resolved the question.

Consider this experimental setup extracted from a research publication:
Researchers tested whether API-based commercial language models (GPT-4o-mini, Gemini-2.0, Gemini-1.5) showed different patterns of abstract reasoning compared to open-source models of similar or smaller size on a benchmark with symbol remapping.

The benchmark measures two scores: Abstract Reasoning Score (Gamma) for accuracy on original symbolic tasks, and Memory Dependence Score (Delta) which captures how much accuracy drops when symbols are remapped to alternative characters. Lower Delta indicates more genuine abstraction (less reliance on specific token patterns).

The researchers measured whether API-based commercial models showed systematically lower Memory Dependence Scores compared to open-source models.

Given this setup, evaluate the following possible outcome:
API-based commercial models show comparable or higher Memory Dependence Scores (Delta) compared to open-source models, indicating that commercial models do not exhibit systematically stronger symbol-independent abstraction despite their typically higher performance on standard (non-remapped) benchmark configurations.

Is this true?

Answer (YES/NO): YES